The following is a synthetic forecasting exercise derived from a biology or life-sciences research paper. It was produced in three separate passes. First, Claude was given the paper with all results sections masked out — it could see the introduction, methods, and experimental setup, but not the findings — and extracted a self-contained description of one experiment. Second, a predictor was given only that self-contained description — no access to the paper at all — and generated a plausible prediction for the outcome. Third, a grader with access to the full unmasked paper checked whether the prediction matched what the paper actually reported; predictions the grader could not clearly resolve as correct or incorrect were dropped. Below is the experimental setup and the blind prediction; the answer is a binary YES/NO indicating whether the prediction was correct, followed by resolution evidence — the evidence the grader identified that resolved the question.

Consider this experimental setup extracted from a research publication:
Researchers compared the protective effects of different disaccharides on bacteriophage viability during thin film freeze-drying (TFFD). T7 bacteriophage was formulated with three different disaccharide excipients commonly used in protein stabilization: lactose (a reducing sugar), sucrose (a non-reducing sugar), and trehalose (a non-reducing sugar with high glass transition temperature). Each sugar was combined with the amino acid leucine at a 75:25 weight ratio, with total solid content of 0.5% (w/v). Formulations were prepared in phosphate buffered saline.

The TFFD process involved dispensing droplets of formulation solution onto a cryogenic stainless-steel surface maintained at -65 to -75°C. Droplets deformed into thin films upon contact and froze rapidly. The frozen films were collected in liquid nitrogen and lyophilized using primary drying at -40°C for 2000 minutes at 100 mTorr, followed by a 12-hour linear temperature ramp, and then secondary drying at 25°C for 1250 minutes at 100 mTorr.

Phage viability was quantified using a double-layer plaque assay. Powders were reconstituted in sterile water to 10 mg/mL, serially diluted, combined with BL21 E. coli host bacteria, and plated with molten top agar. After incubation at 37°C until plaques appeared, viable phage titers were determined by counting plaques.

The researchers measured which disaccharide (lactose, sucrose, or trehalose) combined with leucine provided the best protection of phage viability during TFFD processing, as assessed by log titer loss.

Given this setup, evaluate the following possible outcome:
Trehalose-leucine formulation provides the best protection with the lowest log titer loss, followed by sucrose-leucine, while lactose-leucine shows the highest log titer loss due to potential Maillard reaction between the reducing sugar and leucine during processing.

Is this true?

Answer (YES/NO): NO